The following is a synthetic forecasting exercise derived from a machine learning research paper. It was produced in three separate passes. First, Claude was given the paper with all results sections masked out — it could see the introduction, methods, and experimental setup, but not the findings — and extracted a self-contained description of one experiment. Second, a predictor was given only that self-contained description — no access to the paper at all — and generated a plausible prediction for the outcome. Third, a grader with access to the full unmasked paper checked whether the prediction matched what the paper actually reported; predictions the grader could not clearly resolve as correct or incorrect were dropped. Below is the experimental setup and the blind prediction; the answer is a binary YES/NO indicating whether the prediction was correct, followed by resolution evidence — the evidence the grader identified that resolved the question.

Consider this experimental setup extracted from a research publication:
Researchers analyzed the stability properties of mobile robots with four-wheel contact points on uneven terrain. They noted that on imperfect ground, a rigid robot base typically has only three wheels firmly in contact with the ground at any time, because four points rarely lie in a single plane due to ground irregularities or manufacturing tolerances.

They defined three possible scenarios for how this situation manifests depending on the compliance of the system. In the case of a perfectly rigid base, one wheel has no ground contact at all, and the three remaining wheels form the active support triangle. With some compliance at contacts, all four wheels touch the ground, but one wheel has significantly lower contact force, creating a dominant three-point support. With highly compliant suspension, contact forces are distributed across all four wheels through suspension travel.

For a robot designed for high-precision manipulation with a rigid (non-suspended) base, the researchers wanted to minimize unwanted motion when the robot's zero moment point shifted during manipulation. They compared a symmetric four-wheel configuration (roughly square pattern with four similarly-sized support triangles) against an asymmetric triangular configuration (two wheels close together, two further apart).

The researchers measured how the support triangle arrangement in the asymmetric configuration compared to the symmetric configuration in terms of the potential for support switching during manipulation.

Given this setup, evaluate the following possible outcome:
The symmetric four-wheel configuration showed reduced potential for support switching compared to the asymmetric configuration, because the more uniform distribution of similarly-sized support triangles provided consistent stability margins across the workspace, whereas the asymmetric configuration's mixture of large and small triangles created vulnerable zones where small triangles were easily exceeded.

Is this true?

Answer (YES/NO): NO